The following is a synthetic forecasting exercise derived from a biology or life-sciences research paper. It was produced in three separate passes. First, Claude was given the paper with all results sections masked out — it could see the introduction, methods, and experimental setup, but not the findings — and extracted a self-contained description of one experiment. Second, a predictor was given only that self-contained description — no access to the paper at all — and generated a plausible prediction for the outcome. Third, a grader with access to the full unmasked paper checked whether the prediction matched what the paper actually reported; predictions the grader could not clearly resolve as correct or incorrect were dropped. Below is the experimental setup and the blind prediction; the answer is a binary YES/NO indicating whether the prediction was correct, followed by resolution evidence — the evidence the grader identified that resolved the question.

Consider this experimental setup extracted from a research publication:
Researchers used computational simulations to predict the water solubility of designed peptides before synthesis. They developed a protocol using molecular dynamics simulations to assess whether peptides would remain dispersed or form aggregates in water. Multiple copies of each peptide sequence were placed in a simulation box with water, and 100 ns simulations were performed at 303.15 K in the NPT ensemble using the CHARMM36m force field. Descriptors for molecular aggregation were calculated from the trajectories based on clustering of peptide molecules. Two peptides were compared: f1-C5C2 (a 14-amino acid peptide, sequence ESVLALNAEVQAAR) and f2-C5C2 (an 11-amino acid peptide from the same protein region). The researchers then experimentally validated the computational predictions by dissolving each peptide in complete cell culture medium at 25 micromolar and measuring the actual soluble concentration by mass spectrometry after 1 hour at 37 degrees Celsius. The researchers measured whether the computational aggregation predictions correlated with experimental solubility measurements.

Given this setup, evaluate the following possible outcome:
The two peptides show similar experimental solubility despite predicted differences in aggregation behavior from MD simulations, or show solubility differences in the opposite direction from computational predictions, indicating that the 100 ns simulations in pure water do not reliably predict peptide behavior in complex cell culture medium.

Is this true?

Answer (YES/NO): NO